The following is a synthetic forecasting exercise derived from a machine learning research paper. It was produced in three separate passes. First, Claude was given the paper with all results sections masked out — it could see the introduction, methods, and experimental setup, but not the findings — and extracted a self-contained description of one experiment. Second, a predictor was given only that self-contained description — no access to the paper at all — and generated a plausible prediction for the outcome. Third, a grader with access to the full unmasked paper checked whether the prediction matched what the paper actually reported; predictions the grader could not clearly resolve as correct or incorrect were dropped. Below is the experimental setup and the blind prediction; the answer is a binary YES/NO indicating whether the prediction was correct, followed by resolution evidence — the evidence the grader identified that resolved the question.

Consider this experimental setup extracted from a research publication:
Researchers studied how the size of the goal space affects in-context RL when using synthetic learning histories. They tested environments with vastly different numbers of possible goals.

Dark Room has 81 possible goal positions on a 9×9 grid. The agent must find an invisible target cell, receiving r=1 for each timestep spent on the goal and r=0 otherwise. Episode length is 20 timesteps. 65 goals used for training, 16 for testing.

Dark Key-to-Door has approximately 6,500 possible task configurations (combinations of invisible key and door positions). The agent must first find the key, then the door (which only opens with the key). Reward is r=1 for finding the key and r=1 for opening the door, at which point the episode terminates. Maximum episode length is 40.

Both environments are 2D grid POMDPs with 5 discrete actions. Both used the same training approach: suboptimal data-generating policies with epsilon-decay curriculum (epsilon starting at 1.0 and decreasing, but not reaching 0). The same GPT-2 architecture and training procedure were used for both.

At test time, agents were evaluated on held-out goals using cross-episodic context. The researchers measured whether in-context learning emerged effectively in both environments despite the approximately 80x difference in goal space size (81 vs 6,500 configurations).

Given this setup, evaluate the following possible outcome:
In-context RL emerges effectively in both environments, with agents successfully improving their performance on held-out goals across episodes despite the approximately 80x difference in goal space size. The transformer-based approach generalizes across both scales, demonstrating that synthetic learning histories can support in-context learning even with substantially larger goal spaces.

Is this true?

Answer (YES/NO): YES